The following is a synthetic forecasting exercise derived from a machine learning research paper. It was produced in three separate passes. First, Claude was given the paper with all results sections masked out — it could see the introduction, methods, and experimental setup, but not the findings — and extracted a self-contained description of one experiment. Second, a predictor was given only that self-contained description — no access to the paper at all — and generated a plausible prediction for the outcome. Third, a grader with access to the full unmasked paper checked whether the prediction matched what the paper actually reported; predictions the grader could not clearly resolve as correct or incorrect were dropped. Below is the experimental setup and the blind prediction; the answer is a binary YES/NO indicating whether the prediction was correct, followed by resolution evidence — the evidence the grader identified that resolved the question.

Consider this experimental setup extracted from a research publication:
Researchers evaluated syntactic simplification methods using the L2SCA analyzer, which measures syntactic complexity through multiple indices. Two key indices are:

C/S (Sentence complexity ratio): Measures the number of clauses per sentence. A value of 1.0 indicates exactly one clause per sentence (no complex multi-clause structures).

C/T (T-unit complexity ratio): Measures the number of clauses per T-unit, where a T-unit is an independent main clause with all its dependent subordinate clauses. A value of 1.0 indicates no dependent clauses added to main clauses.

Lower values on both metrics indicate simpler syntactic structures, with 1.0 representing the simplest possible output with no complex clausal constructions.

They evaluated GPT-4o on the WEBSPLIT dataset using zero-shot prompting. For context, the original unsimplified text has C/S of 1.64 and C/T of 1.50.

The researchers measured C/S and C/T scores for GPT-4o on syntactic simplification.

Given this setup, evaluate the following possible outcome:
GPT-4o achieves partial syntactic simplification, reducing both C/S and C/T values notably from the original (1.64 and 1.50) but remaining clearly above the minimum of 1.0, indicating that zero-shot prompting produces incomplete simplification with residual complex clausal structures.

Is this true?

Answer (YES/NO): NO